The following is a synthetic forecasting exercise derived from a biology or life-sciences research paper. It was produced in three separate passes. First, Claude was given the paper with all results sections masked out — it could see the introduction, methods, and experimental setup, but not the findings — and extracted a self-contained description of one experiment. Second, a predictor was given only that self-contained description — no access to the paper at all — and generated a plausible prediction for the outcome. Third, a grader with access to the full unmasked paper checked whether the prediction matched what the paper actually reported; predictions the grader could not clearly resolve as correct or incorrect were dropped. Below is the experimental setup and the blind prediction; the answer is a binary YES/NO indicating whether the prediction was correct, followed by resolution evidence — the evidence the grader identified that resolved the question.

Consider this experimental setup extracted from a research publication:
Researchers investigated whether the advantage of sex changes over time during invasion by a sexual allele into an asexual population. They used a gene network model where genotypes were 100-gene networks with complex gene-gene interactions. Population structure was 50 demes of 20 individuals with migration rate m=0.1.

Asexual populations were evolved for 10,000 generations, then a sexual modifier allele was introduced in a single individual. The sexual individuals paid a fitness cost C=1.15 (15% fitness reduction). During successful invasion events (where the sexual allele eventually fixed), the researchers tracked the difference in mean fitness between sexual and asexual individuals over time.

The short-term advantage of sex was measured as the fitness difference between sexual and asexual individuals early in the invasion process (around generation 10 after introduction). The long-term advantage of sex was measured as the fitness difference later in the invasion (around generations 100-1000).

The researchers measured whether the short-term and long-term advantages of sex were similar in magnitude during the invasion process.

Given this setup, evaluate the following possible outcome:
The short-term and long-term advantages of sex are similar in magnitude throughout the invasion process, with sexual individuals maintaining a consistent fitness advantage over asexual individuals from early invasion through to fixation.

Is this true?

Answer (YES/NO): NO